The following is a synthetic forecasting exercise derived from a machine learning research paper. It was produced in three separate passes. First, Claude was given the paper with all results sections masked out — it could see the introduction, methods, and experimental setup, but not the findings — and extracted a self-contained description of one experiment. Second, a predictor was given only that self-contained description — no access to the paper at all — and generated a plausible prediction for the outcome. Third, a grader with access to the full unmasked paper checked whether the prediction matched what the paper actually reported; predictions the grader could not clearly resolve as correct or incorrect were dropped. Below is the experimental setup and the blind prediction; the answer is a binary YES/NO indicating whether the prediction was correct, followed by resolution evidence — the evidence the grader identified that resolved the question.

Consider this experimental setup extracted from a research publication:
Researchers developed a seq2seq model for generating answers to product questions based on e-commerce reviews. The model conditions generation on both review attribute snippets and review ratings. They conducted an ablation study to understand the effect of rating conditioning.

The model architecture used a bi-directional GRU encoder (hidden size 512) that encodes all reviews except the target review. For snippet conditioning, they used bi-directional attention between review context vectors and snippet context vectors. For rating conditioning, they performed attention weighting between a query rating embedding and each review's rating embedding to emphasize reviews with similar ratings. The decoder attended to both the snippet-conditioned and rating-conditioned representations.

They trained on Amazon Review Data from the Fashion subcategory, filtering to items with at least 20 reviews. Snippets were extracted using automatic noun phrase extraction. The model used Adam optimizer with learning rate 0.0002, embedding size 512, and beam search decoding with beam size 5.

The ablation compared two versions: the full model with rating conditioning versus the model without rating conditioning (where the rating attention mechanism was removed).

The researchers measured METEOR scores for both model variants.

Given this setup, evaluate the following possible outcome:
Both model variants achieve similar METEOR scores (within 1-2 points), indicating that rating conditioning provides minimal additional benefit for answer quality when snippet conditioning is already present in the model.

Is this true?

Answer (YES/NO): NO